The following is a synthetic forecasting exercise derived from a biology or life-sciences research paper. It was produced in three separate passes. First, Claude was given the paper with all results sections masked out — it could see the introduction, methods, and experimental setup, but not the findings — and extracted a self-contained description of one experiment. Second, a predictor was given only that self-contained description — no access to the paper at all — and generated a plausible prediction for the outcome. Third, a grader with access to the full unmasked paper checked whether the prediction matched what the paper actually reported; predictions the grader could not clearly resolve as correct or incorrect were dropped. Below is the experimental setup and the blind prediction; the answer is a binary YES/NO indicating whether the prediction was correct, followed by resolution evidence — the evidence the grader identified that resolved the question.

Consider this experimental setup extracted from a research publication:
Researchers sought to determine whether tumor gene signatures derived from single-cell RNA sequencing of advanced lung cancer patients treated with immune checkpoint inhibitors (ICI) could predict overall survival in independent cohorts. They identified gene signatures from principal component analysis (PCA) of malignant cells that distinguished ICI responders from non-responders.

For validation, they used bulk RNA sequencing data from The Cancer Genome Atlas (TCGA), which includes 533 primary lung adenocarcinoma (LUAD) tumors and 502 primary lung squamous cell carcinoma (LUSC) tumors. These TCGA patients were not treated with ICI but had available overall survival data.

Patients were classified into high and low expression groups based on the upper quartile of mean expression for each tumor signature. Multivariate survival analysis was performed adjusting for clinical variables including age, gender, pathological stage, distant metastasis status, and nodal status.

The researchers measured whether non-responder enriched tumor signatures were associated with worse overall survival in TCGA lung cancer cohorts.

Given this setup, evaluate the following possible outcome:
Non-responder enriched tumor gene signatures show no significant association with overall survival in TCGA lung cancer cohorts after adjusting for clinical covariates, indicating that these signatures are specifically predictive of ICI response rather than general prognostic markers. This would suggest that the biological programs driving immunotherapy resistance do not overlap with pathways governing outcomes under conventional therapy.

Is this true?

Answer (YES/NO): YES